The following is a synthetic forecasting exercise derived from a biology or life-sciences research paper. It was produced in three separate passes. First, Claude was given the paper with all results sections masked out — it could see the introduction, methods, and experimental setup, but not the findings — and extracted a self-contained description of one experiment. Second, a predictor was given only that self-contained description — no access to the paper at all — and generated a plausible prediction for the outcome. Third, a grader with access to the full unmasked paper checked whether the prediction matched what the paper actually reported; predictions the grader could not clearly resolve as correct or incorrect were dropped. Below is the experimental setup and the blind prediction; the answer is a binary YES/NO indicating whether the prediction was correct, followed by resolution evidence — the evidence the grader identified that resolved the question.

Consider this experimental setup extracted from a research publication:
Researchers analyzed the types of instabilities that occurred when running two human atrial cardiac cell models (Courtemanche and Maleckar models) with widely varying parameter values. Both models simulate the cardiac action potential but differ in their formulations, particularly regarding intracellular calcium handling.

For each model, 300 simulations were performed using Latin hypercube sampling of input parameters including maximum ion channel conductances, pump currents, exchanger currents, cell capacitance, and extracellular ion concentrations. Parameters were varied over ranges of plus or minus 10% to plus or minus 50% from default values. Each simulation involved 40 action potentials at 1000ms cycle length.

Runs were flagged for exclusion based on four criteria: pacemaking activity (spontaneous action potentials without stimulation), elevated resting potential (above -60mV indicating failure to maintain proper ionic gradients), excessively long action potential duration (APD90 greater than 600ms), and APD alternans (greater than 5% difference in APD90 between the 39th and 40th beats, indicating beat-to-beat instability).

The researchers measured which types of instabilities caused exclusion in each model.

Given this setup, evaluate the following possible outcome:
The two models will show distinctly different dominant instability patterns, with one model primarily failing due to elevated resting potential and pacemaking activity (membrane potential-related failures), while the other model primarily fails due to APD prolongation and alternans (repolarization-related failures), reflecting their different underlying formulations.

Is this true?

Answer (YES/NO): YES